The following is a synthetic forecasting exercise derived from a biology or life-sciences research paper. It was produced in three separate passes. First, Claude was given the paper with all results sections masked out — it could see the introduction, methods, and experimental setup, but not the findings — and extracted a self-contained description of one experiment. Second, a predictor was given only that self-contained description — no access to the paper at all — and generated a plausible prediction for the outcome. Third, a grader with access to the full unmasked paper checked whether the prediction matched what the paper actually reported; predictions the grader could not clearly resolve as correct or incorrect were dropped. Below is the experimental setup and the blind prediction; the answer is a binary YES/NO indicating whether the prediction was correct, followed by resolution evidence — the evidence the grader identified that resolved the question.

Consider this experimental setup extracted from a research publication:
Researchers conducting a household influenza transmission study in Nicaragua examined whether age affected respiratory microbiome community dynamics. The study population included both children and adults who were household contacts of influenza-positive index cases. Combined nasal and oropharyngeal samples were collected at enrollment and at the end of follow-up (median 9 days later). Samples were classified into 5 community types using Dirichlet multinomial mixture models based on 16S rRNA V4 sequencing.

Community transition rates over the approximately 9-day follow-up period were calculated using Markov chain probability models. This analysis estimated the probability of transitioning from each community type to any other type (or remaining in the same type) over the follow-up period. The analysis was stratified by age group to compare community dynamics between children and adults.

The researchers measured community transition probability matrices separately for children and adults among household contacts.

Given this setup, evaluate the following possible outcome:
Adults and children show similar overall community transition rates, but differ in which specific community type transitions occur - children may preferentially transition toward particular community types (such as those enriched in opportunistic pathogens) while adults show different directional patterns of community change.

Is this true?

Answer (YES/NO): NO